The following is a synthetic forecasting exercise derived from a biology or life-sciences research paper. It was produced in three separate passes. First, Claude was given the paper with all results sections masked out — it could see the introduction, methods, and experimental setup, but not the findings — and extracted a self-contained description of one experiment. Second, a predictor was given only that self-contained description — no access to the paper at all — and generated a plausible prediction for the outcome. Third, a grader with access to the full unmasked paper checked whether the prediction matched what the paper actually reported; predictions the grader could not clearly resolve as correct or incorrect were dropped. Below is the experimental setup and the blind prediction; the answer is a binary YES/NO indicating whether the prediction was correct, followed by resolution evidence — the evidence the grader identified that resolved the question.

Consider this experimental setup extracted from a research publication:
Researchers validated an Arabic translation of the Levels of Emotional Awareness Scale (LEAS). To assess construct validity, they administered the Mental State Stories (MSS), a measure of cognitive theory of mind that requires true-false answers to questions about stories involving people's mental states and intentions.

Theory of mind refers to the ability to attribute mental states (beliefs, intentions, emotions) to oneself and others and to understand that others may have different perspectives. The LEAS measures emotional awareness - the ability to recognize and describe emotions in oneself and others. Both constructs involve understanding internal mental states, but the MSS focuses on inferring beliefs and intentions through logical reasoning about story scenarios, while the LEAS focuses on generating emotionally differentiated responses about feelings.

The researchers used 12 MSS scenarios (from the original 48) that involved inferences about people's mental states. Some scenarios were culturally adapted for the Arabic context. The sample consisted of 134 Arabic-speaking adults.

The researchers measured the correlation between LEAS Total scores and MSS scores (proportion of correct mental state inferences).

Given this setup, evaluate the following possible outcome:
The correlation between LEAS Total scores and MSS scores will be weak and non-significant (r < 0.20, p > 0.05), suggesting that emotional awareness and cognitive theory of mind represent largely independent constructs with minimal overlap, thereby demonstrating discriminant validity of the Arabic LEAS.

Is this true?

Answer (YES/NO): NO